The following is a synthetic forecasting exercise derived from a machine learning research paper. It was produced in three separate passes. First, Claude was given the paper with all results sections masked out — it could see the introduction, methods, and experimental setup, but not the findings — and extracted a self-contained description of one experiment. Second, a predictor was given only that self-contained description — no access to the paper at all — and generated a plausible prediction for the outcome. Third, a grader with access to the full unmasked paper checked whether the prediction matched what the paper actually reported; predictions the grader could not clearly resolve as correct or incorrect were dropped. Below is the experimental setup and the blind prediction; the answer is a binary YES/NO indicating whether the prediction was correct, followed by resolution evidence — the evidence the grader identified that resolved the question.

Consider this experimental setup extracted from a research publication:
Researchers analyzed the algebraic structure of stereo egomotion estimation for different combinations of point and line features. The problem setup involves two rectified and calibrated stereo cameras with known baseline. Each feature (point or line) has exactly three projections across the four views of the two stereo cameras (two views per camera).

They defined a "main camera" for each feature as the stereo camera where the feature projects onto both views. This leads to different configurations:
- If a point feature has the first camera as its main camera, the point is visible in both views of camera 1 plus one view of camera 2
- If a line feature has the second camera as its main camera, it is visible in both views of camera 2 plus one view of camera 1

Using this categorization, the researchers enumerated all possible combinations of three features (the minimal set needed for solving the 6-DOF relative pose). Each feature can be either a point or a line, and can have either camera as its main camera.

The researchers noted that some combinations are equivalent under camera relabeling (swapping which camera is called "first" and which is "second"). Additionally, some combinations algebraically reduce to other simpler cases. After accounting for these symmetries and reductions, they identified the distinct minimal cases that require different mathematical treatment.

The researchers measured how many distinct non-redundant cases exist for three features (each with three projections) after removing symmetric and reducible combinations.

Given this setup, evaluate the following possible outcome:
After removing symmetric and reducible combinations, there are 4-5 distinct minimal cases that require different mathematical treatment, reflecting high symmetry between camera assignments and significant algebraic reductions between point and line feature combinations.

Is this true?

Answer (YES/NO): NO